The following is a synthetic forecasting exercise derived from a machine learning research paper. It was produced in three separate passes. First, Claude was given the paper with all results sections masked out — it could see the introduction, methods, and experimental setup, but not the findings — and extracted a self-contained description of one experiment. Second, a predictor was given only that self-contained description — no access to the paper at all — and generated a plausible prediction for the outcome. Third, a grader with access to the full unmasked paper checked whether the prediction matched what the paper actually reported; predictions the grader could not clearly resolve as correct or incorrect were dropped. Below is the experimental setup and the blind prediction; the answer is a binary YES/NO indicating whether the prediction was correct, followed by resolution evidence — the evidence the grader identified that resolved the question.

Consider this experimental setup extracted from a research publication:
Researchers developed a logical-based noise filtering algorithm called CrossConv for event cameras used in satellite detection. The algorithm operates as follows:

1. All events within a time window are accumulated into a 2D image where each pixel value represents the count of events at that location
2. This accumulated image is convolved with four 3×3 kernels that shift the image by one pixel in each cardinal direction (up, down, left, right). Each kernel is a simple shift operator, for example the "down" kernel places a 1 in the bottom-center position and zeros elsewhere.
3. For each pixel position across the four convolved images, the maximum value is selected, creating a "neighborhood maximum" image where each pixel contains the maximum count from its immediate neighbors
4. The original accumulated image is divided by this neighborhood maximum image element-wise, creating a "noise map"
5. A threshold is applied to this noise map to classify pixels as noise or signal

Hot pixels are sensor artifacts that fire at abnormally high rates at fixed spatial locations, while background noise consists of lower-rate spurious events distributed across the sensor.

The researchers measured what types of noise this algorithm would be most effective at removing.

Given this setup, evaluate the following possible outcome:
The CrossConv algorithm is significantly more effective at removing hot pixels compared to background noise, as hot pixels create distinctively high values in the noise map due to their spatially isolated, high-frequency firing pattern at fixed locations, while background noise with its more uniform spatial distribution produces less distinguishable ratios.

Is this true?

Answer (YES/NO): YES